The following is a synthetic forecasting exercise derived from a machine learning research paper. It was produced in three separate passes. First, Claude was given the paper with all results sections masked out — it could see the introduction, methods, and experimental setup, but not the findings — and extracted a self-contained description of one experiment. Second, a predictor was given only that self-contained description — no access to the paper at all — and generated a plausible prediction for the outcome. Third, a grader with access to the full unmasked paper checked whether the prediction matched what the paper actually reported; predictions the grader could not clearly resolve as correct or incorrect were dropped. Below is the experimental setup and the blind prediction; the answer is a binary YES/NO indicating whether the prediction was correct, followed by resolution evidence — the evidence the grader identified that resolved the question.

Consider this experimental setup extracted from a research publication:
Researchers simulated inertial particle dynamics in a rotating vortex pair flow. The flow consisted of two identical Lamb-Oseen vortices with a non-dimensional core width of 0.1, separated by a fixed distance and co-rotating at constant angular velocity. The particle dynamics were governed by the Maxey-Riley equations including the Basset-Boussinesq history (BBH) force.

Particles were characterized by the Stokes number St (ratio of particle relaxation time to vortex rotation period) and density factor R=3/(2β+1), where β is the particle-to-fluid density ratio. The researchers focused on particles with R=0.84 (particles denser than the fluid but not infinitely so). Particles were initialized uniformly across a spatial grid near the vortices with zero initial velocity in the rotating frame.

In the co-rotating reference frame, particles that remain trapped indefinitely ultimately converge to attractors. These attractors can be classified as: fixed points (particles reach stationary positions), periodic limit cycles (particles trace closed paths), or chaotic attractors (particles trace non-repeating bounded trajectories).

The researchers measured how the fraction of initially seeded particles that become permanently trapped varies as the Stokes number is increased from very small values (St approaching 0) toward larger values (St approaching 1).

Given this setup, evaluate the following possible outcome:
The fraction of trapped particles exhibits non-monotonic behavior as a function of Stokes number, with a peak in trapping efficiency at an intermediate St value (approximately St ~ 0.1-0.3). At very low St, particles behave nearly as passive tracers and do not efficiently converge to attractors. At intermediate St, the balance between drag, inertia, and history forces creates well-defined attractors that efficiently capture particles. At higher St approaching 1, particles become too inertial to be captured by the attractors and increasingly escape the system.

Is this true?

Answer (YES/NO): NO